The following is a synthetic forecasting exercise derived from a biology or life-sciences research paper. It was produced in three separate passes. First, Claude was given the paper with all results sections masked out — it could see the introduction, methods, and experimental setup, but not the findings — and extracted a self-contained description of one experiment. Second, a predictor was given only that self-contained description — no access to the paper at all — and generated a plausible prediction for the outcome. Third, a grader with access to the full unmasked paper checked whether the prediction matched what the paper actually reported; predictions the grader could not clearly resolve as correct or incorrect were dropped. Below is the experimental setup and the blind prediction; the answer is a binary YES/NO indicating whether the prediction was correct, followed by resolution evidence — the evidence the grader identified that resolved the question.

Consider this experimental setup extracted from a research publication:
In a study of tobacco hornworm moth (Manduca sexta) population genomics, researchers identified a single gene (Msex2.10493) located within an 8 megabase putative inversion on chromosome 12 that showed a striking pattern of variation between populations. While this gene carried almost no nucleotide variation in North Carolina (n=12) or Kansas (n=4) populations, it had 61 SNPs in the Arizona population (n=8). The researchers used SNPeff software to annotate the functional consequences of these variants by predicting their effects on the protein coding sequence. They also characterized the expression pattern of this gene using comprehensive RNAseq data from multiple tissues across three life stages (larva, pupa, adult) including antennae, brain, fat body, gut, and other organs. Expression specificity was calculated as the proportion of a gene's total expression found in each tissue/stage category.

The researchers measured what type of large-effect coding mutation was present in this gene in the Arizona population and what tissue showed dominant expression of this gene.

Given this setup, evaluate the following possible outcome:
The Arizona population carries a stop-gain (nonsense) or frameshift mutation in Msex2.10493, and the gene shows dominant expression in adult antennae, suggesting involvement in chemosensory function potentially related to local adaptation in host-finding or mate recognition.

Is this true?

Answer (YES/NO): NO